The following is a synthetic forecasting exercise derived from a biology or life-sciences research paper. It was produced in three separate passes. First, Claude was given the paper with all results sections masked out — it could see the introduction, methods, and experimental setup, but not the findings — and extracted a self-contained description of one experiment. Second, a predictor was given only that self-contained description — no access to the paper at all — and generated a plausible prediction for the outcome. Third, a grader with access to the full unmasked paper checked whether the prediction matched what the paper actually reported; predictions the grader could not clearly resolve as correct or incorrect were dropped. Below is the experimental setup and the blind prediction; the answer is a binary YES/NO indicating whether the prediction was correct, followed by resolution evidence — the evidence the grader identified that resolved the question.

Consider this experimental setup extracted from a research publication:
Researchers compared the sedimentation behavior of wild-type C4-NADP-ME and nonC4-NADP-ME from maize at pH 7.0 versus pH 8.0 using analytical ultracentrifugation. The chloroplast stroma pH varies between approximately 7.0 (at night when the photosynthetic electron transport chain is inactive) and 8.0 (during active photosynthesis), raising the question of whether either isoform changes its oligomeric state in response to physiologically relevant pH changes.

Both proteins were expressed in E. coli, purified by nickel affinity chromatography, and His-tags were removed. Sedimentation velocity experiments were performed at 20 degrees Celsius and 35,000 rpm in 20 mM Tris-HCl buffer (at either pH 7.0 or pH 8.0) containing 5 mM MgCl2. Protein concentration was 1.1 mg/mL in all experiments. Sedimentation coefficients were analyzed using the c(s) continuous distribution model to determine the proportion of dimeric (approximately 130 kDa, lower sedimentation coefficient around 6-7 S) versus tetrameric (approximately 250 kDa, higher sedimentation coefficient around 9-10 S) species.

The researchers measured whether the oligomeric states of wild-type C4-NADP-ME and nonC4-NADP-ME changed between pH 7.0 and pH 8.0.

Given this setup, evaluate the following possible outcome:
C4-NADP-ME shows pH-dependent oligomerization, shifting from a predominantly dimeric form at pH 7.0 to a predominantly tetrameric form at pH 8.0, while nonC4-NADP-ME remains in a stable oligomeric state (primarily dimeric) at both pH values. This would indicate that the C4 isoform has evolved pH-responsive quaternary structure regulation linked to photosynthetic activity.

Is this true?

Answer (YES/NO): NO